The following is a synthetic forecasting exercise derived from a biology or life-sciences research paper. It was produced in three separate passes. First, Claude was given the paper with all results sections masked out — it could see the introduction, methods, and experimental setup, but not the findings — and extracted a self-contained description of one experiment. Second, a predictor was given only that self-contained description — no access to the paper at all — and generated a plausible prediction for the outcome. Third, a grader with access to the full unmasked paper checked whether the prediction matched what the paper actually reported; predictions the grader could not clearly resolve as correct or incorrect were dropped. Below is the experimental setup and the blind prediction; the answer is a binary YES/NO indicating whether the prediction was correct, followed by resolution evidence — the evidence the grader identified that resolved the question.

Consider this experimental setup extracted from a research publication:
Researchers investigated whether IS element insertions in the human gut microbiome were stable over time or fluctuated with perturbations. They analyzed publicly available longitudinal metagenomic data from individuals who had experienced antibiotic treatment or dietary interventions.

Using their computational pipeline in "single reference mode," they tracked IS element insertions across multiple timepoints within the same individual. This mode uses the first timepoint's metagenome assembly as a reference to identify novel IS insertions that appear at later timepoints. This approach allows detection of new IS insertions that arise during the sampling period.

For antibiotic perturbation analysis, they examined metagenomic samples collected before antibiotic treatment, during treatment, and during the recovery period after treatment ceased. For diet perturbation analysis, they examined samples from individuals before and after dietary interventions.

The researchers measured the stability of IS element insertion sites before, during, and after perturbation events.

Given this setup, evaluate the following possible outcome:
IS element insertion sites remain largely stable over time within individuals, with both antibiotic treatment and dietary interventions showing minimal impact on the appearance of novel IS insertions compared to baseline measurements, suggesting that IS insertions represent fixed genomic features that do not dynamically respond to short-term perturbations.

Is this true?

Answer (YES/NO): NO